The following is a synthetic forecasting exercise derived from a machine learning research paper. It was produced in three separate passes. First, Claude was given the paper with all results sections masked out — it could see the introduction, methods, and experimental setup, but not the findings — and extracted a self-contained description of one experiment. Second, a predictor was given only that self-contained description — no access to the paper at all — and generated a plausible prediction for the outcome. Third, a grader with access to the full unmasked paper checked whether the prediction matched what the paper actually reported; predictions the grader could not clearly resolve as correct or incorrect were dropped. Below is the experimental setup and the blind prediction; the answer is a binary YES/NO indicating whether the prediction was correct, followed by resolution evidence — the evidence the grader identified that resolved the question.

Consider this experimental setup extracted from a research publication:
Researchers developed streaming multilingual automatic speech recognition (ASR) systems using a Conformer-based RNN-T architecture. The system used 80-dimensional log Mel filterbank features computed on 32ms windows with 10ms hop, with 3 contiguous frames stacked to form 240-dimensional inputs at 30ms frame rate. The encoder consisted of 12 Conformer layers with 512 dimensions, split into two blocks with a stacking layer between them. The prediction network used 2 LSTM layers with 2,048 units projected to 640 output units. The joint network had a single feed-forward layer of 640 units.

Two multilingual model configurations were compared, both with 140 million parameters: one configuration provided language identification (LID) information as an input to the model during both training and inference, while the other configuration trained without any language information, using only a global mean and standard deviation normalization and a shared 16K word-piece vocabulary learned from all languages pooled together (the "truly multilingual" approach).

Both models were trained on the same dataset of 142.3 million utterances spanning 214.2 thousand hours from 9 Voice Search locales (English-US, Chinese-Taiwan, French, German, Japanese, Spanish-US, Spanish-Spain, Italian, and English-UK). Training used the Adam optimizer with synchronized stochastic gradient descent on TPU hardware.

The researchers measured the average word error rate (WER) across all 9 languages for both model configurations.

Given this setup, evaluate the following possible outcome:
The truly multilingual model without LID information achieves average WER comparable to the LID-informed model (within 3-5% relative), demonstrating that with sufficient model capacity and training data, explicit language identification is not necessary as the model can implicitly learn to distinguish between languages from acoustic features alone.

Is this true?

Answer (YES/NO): YES